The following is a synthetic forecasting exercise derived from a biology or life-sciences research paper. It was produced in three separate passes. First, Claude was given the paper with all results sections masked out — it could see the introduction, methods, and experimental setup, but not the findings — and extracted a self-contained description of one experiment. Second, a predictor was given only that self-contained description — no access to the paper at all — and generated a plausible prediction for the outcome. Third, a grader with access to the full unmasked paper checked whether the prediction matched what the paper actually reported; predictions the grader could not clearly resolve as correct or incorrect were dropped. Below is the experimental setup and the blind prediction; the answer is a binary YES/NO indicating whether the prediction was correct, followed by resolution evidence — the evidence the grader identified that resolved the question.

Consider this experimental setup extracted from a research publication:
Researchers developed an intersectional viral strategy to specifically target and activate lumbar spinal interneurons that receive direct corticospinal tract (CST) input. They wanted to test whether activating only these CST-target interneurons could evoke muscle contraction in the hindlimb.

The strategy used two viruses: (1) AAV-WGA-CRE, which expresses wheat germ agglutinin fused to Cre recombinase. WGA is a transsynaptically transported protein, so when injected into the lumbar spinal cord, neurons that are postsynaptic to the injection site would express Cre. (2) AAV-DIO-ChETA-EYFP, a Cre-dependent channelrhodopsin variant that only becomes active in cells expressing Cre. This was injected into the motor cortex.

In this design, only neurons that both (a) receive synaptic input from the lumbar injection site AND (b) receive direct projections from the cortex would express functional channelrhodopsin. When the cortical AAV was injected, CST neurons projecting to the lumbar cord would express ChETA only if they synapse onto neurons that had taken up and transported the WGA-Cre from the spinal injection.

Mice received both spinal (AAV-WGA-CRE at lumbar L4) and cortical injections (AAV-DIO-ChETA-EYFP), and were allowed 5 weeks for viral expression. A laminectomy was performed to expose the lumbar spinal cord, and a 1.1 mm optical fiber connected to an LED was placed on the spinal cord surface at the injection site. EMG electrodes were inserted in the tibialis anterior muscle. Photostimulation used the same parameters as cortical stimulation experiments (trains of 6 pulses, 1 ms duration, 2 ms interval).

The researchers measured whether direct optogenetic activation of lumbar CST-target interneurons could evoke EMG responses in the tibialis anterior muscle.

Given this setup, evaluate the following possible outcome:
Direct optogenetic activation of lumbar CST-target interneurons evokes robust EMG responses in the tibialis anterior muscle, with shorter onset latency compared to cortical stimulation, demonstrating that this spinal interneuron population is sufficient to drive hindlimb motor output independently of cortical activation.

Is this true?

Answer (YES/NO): NO